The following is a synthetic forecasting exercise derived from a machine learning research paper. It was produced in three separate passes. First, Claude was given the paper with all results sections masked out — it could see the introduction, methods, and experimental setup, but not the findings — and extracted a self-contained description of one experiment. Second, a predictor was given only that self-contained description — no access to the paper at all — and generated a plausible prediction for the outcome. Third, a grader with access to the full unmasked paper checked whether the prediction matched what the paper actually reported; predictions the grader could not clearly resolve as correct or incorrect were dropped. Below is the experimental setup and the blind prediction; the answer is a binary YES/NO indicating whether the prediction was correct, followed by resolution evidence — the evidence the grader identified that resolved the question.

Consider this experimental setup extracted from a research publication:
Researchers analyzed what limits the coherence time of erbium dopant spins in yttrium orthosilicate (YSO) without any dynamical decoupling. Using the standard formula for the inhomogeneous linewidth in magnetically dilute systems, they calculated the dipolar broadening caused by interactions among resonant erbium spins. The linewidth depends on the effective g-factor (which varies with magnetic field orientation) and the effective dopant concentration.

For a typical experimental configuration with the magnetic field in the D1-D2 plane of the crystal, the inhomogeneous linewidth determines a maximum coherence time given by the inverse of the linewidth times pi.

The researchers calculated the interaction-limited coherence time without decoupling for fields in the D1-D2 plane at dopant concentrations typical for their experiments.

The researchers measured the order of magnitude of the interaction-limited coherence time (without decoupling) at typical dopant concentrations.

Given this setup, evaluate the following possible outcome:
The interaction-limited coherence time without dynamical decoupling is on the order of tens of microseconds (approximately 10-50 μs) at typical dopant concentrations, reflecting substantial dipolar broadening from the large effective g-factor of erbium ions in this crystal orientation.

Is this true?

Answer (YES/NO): NO